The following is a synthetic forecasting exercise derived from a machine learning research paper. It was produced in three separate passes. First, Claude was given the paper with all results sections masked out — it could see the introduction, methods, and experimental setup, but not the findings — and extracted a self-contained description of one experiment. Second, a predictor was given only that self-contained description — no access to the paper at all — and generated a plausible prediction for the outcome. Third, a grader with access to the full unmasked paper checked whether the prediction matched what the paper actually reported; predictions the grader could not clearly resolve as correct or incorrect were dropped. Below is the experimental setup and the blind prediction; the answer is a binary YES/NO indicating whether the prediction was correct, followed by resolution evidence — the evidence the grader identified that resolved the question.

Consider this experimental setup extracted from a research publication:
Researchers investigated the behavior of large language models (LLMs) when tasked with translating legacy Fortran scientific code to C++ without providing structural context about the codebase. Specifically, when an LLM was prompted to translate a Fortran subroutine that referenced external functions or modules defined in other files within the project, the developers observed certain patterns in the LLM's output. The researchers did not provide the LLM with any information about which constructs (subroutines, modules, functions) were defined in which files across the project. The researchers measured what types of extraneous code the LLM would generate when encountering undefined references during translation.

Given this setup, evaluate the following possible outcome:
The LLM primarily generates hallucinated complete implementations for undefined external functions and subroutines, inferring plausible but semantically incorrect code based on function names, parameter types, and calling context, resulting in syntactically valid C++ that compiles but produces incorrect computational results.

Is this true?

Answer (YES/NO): NO